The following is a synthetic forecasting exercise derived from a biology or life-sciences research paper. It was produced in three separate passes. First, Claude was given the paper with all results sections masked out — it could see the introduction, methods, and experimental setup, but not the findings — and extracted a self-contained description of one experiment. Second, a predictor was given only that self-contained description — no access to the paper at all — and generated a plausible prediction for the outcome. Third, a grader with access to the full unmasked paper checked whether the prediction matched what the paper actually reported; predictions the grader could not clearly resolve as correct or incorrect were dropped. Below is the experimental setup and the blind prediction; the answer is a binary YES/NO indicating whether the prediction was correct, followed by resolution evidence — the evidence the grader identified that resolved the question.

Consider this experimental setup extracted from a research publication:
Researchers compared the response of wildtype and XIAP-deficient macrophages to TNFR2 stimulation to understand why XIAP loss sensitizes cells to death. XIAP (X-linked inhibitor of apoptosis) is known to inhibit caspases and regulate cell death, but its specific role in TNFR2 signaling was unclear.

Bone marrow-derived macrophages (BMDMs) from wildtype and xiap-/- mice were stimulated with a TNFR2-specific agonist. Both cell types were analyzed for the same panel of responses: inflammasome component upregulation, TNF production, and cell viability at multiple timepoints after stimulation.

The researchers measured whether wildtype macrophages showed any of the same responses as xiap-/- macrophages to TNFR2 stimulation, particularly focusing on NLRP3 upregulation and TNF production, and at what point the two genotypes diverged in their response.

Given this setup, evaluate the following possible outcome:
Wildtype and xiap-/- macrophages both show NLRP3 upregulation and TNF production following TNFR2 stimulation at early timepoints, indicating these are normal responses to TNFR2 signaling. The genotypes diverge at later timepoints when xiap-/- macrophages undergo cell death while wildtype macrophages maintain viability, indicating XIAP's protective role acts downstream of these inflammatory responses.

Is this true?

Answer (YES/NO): YES